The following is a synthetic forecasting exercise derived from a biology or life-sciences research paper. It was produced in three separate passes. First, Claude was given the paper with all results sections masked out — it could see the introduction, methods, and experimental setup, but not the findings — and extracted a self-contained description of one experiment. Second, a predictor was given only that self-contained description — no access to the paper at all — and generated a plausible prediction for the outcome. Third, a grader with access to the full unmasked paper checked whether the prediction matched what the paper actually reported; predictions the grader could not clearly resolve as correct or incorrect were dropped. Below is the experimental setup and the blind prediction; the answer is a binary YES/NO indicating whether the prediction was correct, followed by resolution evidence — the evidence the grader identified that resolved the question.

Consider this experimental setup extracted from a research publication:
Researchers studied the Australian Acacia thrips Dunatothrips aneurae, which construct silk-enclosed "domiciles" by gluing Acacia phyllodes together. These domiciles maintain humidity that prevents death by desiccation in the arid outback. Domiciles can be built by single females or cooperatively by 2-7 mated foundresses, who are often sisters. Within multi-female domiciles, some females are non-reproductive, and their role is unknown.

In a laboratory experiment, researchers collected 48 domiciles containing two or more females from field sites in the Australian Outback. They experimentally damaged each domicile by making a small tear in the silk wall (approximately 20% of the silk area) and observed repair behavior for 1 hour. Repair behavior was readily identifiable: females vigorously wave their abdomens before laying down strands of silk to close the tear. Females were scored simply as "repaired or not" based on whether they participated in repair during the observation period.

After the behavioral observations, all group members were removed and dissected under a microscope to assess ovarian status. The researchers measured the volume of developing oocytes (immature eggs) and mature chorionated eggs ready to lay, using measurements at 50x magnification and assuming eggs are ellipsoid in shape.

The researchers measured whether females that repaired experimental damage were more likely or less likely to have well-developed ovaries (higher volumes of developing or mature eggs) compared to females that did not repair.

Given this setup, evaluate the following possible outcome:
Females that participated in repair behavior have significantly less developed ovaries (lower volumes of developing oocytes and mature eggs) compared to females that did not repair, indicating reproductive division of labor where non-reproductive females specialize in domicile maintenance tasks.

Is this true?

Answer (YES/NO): NO